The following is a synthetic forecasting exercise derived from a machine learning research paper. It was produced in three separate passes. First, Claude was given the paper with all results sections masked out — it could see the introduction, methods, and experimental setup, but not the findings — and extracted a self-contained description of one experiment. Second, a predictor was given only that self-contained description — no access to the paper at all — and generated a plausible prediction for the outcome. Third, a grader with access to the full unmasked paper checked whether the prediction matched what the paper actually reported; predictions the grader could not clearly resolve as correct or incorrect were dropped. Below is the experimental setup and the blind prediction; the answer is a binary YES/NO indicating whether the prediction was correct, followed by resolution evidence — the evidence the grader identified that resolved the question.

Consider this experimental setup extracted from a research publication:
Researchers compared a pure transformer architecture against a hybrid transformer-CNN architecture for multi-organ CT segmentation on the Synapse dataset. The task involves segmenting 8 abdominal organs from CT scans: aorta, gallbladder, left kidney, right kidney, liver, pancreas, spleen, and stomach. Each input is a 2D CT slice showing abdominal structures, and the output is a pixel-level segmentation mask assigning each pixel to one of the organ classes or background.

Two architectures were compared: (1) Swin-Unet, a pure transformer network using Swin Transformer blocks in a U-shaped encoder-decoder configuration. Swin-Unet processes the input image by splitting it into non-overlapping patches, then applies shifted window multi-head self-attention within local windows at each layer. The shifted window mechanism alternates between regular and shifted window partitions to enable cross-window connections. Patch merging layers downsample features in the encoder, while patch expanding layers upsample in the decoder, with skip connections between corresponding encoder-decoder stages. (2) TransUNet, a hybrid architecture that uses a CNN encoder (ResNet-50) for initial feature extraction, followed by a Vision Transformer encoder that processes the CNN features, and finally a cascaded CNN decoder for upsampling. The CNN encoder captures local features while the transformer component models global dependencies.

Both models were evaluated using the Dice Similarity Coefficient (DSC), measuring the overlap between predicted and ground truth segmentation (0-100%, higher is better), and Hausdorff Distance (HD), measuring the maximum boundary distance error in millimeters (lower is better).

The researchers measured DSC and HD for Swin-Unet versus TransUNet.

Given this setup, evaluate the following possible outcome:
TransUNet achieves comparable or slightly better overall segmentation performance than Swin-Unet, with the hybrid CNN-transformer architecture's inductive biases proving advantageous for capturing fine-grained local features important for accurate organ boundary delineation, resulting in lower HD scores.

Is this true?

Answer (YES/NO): NO